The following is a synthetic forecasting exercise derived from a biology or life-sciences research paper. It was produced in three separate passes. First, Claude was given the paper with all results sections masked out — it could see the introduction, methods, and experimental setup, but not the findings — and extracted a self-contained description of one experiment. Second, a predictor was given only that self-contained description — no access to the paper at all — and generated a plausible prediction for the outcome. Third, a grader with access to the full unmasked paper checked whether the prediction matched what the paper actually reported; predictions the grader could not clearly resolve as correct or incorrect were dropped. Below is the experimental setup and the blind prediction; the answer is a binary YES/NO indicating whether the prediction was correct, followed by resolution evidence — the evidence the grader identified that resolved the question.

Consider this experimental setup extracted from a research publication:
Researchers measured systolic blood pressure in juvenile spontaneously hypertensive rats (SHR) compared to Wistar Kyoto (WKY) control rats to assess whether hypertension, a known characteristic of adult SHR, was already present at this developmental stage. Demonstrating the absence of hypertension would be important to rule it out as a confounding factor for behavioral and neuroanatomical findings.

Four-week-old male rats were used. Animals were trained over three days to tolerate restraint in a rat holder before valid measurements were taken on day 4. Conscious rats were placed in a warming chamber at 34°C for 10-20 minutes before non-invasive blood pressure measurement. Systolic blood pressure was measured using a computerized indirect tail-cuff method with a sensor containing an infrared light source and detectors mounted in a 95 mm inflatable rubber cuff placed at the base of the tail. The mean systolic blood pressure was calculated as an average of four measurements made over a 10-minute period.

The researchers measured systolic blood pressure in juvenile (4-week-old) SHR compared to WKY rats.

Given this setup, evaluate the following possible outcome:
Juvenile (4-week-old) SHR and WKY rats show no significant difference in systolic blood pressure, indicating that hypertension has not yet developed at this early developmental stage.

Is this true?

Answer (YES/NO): YES